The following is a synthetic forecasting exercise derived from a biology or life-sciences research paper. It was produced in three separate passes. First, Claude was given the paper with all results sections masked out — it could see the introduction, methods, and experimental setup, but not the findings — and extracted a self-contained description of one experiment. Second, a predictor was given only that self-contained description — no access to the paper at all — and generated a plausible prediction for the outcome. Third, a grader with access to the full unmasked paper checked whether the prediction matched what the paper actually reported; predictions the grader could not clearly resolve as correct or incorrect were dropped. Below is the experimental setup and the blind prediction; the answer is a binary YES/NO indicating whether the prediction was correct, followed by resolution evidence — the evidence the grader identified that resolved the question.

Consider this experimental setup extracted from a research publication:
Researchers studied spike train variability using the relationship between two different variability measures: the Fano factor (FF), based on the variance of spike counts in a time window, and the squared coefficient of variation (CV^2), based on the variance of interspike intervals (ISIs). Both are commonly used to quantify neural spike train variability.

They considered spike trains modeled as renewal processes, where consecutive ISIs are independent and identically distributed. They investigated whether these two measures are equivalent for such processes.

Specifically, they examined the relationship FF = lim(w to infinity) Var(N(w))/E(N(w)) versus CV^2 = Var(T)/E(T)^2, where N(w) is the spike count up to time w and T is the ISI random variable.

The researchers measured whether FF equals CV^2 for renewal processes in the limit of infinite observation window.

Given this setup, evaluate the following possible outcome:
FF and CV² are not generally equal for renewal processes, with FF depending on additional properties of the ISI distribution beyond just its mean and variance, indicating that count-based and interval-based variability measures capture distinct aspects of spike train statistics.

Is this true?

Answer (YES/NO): NO